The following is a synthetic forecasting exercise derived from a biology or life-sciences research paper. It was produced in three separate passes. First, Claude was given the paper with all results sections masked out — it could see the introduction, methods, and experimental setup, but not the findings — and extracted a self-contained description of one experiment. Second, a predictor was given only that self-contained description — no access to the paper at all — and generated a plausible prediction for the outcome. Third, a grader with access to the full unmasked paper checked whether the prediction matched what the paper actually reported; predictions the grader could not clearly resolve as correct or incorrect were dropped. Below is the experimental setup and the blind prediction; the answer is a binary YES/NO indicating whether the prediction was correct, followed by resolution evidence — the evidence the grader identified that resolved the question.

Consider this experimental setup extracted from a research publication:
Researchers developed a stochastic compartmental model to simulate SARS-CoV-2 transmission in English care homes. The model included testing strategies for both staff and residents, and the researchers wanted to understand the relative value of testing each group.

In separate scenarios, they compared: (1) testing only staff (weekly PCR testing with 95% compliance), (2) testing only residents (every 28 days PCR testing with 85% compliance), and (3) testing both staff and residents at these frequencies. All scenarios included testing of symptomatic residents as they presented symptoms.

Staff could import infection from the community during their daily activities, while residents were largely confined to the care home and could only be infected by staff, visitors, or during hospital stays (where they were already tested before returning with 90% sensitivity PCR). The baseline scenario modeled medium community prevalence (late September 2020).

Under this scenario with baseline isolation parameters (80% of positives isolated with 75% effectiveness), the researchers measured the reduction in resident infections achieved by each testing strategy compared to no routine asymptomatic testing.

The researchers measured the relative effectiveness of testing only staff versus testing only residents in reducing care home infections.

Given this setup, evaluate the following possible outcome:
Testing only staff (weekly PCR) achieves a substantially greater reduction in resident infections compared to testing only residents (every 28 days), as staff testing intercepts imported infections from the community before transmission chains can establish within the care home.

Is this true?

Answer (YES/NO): YES